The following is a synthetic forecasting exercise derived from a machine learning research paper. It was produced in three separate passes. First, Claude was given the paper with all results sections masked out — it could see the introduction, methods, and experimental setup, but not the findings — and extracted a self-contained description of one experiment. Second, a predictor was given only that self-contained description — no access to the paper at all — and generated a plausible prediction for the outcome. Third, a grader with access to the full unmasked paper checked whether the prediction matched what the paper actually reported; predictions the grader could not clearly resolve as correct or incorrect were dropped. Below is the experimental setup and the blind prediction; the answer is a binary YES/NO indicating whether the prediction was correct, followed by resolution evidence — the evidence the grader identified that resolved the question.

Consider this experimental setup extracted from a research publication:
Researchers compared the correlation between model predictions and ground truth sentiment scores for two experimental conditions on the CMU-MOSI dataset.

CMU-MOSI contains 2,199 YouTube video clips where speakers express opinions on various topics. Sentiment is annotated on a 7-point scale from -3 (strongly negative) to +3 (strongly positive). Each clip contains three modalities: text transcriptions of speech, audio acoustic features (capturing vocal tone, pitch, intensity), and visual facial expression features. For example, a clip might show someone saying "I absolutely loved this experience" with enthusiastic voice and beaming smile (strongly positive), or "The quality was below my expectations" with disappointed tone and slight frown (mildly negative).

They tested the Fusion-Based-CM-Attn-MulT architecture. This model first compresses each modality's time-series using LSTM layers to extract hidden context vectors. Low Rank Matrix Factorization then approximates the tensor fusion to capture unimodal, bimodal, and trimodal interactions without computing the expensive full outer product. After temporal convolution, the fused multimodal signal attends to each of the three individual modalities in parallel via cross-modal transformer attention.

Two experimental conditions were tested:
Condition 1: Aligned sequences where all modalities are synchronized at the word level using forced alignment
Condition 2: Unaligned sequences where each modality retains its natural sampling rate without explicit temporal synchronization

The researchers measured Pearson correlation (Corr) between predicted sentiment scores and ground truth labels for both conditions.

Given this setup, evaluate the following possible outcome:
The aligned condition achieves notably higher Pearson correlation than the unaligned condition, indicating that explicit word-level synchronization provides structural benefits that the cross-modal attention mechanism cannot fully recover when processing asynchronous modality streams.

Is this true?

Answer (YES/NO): NO